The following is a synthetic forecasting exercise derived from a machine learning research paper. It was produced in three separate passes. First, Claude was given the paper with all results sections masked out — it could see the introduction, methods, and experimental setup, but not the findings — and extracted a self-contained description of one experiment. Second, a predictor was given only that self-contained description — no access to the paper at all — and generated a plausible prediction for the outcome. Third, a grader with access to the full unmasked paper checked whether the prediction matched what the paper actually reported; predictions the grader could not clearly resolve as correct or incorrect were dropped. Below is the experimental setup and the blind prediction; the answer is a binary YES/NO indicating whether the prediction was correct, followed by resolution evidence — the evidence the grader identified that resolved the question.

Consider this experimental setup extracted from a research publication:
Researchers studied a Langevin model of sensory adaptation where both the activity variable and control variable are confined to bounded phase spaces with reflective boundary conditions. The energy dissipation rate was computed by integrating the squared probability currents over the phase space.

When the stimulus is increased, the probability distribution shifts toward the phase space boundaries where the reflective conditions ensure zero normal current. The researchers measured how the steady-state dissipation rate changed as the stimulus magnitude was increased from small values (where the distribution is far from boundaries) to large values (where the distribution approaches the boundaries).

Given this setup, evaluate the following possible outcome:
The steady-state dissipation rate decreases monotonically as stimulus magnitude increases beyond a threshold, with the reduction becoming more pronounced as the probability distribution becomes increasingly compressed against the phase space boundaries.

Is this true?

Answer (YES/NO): YES